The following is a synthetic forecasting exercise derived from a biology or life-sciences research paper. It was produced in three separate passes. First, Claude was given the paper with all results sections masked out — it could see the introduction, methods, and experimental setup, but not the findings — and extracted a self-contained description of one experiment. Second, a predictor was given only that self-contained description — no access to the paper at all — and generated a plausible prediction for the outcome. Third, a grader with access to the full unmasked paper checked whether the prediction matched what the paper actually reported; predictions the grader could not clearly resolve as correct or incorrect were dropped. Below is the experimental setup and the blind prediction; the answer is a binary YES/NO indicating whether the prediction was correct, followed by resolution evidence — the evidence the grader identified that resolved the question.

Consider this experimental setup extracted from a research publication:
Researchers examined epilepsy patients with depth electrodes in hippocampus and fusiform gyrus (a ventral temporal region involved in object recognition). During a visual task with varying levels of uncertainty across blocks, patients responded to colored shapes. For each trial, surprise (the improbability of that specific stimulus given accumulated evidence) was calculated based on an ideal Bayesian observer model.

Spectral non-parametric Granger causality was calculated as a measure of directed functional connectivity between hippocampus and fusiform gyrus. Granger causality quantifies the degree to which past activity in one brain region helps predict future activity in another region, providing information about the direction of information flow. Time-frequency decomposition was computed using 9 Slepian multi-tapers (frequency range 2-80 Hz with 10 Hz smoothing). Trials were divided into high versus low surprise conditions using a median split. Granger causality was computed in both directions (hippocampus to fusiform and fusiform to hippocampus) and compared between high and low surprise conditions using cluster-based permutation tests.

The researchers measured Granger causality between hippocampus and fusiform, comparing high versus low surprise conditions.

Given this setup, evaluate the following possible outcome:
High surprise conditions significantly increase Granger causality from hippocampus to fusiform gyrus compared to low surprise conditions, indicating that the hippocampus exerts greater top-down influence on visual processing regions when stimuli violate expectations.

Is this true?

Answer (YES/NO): NO